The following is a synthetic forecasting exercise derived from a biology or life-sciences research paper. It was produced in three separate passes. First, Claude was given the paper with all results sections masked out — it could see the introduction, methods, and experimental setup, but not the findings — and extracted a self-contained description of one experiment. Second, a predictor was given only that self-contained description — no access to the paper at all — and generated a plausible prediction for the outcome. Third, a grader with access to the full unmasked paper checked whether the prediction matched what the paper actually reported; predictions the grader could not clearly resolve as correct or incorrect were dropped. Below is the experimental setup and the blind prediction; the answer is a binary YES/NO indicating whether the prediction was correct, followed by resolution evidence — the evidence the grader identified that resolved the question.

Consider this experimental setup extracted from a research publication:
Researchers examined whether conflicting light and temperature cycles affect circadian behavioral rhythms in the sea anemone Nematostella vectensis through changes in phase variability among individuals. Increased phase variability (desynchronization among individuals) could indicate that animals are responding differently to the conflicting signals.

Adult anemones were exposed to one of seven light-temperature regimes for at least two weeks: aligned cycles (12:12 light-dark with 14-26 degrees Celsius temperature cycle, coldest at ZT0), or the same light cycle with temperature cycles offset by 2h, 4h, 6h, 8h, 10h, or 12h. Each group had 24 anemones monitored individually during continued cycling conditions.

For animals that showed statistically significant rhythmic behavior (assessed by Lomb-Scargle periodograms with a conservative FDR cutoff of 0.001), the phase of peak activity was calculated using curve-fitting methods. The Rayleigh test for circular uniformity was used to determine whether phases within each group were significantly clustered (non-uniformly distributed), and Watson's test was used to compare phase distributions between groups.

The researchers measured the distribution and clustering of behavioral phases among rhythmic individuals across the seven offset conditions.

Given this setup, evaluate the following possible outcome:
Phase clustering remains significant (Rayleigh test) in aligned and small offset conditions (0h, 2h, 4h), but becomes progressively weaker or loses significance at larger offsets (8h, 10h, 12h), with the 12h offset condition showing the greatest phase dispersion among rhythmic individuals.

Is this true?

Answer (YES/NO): NO